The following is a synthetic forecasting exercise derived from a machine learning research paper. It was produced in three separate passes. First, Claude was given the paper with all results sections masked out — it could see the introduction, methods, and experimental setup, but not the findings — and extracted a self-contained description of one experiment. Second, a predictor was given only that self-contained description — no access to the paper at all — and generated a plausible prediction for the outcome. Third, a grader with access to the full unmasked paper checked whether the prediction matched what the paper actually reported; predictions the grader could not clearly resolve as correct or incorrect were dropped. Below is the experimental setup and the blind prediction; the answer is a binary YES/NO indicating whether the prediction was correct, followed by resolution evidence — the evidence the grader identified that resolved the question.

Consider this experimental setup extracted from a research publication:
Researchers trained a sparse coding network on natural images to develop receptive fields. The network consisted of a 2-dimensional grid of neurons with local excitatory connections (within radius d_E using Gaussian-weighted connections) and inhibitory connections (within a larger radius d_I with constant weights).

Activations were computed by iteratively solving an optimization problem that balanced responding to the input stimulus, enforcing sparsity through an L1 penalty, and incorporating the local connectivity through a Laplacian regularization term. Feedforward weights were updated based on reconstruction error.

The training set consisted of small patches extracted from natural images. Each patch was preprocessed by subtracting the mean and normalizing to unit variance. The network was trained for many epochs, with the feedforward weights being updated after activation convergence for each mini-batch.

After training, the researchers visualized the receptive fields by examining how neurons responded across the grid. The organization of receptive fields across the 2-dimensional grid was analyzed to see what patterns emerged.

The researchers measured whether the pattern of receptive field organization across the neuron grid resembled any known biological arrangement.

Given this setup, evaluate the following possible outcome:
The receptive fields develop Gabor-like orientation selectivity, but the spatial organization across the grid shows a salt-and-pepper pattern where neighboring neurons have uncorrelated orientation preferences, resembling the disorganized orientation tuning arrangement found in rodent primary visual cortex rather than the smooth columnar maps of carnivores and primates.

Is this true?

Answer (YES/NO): NO